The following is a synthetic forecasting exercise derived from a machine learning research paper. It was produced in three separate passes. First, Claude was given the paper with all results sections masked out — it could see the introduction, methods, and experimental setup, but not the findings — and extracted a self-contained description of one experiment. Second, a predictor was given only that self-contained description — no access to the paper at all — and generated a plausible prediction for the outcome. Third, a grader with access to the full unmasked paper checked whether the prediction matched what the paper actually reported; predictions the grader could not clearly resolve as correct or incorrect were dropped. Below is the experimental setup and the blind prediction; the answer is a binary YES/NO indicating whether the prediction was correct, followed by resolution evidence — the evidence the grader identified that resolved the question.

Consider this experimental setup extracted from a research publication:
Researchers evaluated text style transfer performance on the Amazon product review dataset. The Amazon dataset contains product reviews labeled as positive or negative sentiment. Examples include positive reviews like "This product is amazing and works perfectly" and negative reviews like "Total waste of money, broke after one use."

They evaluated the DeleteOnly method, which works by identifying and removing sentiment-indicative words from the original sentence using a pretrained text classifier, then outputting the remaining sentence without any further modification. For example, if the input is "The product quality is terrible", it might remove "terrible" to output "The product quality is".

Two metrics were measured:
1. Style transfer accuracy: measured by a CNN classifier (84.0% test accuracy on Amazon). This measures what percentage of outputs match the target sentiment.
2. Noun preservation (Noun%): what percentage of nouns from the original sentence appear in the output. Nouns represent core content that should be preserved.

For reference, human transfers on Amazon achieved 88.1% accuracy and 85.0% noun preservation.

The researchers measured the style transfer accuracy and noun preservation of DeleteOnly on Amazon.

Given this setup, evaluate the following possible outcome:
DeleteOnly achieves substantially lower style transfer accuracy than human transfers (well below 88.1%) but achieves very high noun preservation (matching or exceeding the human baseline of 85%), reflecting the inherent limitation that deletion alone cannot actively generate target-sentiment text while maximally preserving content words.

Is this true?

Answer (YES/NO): YES